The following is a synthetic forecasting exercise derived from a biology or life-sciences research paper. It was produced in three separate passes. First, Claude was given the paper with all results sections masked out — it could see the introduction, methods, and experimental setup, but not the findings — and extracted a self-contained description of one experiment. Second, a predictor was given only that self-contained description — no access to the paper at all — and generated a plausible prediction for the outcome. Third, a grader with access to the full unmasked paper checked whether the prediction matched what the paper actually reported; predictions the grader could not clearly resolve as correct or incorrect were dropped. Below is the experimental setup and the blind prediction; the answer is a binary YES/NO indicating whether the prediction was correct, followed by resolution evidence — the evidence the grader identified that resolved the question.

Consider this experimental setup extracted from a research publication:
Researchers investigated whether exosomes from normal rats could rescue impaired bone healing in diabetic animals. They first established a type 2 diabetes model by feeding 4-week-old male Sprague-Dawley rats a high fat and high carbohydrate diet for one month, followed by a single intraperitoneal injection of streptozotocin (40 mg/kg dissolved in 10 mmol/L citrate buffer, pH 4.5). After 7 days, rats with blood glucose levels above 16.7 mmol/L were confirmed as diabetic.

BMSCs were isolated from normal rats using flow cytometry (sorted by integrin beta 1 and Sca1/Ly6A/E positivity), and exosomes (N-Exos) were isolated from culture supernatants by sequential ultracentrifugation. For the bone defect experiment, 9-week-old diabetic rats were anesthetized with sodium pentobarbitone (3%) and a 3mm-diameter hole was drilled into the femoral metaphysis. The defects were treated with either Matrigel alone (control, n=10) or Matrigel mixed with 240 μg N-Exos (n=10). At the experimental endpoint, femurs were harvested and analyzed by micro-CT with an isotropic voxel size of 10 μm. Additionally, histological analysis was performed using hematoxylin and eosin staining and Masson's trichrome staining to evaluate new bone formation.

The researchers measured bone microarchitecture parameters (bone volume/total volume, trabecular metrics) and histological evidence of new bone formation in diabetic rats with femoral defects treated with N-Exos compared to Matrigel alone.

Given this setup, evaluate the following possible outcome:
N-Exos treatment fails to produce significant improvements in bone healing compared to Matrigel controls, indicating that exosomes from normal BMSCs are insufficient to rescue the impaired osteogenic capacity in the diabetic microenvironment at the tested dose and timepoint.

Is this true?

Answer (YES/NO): NO